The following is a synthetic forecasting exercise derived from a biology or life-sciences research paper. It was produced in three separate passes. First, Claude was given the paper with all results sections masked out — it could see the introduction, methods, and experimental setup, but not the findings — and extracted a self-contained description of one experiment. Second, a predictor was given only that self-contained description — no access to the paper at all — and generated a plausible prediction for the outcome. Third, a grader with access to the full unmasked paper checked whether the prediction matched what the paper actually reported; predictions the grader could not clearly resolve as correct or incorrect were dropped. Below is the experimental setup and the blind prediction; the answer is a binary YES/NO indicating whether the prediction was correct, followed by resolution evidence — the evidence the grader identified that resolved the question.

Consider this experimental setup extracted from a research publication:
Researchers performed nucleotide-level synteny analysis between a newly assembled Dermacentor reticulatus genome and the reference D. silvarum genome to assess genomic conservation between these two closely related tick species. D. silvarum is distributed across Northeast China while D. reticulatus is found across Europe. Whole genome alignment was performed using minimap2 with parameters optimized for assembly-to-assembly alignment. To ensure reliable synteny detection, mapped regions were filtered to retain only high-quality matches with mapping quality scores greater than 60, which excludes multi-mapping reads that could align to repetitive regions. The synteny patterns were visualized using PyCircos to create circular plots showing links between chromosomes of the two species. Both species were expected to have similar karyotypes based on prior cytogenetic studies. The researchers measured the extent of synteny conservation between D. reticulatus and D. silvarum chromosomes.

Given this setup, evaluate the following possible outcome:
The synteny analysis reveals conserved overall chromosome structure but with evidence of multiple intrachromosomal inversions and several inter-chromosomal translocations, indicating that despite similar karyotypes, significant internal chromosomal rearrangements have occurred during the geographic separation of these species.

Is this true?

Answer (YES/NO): NO